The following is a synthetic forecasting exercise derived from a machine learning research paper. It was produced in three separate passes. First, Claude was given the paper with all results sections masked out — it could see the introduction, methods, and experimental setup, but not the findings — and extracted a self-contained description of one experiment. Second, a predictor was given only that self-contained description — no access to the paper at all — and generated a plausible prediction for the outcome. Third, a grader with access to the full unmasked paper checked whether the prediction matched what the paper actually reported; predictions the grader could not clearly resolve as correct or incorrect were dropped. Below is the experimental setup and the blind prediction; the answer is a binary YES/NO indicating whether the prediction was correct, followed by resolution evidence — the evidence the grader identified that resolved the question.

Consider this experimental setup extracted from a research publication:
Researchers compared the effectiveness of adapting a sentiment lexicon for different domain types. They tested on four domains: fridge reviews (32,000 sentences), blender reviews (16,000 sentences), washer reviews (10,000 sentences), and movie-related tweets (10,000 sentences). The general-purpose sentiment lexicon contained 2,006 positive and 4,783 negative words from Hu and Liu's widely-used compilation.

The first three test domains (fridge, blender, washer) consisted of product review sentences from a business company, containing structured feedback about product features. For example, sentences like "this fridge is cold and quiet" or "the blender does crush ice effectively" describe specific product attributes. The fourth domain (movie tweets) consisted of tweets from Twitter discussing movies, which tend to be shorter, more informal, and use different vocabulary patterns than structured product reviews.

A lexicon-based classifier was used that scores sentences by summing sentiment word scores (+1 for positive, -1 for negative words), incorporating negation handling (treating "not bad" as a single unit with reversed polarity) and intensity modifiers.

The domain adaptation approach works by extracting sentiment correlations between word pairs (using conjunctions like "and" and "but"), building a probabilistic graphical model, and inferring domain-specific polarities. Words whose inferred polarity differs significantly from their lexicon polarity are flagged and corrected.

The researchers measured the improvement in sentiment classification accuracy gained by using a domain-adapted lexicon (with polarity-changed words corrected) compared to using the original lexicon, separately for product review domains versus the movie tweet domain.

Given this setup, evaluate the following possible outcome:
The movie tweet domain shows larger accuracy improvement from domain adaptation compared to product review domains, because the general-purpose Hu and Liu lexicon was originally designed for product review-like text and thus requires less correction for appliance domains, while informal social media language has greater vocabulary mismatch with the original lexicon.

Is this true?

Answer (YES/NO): YES